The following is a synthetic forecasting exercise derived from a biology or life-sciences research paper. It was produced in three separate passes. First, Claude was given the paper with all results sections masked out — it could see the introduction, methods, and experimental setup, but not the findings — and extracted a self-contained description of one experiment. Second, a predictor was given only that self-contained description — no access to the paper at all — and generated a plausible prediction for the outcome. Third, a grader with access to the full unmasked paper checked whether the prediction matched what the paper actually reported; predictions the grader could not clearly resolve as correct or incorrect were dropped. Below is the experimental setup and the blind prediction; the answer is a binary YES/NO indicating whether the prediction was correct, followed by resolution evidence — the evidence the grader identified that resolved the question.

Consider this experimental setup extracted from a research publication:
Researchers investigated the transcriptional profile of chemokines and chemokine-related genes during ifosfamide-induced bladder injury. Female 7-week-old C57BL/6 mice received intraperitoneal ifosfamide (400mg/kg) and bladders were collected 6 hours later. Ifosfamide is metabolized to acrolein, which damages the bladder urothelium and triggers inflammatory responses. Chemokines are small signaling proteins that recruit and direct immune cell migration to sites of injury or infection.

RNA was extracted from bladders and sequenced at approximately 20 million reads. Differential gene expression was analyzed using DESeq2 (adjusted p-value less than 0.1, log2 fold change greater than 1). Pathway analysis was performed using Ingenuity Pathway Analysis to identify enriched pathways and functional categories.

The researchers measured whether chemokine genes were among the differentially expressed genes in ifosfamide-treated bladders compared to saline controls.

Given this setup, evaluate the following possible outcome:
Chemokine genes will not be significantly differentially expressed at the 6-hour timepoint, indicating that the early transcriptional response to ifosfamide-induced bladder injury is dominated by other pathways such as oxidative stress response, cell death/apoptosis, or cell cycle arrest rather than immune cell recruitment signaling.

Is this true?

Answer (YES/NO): NO